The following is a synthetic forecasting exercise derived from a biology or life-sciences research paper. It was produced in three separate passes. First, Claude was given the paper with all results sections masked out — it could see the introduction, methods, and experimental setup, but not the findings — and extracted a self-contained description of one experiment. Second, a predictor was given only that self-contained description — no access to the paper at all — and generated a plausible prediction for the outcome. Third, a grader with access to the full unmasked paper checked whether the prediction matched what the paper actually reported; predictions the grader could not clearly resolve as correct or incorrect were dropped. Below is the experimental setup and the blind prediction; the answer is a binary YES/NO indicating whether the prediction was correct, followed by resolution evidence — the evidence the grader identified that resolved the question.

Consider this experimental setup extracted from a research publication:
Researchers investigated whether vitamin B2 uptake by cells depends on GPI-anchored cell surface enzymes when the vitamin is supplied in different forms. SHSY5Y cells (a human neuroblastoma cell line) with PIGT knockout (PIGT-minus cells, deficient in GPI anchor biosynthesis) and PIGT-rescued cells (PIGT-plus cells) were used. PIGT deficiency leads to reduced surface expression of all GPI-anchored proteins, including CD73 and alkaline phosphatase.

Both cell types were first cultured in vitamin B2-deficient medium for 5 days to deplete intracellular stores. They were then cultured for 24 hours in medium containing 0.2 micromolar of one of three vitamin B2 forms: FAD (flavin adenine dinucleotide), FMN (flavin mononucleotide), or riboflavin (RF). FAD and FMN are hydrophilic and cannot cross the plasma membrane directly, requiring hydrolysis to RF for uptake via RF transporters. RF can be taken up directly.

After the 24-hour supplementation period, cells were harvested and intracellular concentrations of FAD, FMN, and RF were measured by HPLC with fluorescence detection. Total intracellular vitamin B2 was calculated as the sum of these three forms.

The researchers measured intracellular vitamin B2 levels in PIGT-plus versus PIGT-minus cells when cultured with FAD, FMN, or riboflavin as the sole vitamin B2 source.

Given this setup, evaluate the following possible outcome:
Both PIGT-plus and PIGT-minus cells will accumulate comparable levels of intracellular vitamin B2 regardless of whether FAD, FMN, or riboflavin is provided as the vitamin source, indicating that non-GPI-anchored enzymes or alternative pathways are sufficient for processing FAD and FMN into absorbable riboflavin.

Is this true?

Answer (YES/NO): NO